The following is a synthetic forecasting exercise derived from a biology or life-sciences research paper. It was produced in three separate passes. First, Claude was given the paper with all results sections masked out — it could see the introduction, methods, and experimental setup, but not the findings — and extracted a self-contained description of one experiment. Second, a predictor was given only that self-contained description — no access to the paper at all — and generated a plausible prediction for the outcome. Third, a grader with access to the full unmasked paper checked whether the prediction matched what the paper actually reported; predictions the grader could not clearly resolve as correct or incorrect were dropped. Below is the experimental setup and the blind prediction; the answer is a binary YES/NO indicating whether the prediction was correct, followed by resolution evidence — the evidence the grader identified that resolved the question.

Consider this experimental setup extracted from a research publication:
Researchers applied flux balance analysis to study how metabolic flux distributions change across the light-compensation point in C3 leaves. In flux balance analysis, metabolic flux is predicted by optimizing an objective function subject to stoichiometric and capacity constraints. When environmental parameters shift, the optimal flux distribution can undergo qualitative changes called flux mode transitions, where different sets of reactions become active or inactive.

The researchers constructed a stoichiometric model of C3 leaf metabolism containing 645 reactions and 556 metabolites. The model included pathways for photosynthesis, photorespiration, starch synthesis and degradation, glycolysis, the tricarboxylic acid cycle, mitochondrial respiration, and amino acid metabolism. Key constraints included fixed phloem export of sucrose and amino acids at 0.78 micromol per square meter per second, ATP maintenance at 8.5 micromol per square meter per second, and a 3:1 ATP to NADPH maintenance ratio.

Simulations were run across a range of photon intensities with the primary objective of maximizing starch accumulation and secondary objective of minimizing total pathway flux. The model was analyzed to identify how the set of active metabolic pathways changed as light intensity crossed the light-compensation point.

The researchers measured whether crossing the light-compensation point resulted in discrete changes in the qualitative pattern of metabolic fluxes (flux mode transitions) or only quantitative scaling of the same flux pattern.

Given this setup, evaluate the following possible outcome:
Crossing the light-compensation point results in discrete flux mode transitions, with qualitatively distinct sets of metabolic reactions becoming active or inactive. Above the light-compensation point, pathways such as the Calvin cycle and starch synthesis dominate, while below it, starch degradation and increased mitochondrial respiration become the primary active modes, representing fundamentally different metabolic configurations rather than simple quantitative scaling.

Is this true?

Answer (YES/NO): NO